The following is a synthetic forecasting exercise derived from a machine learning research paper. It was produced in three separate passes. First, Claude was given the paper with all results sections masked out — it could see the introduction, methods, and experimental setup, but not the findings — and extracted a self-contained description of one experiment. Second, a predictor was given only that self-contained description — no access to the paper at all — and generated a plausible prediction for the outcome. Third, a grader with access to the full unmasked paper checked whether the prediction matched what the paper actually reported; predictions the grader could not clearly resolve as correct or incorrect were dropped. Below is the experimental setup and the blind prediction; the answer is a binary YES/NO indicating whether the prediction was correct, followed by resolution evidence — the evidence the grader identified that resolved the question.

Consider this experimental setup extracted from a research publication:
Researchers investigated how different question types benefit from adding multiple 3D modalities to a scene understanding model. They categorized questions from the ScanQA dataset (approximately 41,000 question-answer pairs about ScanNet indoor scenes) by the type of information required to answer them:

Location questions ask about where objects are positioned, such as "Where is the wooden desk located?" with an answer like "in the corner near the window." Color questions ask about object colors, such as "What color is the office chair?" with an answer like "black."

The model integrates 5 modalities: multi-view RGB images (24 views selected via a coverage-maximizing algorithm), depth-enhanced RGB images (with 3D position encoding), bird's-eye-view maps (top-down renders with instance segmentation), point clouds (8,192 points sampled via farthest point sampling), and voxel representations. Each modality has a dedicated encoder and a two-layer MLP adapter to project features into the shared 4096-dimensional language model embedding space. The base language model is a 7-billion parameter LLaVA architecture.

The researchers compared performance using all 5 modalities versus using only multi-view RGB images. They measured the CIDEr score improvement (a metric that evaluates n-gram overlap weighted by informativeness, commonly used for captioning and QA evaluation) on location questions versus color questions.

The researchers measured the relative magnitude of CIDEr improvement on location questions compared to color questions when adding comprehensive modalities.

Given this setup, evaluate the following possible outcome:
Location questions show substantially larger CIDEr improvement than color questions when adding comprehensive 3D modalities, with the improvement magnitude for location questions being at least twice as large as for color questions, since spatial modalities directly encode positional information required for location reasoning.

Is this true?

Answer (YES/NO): NO